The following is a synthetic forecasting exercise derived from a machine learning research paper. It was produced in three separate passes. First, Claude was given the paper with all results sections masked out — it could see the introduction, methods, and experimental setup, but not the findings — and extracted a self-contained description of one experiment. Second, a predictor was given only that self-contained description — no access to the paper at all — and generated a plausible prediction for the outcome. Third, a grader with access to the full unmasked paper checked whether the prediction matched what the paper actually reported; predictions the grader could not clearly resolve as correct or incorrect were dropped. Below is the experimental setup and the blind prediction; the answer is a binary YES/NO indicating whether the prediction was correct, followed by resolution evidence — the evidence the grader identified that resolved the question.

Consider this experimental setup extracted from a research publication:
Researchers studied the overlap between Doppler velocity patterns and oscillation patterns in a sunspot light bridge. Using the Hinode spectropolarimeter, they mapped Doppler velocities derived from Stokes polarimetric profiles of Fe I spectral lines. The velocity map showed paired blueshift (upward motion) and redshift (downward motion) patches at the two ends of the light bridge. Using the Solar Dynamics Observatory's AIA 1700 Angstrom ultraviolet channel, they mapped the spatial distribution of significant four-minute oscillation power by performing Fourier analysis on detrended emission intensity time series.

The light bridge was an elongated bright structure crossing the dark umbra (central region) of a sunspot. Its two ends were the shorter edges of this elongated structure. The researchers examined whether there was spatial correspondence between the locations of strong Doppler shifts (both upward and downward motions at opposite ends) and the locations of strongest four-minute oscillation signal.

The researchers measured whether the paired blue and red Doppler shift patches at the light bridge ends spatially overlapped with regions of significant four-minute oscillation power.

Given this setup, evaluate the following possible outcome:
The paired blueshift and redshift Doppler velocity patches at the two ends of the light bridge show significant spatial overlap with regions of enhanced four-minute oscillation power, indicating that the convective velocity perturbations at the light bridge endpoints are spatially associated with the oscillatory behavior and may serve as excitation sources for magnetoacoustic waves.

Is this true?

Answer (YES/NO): NO